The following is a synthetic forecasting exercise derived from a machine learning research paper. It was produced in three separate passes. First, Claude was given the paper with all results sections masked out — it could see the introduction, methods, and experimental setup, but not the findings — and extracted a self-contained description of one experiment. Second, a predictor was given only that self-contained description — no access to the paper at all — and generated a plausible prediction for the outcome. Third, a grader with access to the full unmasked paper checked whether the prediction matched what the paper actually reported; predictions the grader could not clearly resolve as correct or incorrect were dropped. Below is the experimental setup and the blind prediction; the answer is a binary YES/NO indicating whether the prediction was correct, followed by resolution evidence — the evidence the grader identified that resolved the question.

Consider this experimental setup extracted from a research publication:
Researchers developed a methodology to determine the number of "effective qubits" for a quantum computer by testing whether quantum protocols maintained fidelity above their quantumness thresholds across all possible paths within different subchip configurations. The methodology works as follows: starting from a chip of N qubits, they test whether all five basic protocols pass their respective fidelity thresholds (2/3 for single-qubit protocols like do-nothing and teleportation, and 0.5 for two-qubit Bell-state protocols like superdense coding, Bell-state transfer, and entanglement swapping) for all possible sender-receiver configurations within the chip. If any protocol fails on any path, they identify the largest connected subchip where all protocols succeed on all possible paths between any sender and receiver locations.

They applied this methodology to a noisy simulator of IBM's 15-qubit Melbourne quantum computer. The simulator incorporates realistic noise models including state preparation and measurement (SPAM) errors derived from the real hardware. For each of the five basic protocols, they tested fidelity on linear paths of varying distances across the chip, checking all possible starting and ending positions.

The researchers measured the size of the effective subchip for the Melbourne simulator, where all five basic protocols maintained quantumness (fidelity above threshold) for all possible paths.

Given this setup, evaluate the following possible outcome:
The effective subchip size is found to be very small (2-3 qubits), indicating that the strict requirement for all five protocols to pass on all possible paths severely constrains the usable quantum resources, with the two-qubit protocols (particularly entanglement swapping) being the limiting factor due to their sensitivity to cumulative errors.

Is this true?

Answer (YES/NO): NO